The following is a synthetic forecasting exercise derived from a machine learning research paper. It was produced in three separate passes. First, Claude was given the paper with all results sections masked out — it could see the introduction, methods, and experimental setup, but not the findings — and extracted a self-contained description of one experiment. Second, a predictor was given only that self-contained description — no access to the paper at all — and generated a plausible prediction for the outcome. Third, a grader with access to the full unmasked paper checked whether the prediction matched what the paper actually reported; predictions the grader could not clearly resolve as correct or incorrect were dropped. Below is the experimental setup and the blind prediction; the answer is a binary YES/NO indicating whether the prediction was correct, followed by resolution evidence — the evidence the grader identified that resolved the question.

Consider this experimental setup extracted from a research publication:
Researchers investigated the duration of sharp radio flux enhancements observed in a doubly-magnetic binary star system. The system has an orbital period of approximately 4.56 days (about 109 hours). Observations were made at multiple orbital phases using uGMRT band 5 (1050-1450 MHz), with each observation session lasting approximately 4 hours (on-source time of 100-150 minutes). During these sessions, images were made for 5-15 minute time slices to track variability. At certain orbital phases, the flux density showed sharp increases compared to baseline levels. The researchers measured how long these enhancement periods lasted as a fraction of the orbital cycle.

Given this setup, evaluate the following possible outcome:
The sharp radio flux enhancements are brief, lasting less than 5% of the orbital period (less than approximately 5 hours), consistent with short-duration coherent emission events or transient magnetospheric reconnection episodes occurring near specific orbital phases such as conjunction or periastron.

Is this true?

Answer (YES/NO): YES